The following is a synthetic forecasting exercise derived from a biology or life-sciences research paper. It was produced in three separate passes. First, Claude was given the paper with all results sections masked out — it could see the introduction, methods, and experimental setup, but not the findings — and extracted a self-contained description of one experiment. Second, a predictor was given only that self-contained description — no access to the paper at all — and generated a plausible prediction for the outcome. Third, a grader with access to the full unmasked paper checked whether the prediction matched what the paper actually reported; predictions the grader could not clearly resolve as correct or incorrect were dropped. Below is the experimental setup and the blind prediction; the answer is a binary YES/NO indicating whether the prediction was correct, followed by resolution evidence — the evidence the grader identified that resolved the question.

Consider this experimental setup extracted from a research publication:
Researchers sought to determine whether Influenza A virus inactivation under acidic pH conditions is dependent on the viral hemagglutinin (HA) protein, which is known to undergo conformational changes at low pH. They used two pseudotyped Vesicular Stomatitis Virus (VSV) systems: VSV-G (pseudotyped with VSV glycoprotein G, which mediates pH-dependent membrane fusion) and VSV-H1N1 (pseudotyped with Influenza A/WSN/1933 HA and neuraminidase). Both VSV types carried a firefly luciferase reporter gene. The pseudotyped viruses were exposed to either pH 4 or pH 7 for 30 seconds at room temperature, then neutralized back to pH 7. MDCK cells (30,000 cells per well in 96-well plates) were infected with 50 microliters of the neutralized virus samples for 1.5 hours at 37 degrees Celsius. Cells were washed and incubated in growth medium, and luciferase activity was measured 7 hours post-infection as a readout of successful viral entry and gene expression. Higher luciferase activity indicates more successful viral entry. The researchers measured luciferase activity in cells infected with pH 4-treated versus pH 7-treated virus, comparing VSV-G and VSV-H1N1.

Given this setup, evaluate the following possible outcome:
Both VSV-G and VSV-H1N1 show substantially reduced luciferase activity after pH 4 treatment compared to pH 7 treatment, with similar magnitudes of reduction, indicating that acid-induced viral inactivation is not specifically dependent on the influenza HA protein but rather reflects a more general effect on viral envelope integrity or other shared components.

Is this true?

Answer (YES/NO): NO